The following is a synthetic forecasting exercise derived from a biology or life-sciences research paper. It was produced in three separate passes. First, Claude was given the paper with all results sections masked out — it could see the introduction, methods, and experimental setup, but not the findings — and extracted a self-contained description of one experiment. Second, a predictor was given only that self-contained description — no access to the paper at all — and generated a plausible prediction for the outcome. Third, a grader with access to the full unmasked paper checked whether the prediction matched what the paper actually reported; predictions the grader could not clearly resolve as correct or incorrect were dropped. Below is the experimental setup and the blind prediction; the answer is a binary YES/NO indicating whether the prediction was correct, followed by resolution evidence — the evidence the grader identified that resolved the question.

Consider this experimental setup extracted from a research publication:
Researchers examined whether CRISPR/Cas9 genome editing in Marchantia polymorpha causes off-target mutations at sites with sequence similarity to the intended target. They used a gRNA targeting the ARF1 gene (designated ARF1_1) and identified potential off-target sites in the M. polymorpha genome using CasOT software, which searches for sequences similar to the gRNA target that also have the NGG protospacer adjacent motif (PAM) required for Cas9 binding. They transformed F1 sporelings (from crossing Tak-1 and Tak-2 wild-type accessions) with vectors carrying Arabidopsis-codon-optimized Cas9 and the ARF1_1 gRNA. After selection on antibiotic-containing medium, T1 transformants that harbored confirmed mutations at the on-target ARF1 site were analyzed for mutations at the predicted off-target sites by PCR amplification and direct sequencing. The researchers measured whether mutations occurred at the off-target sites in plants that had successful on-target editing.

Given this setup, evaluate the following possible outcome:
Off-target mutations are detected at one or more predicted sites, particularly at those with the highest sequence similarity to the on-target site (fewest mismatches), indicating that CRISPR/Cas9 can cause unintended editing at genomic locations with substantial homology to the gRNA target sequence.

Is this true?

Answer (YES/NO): NO